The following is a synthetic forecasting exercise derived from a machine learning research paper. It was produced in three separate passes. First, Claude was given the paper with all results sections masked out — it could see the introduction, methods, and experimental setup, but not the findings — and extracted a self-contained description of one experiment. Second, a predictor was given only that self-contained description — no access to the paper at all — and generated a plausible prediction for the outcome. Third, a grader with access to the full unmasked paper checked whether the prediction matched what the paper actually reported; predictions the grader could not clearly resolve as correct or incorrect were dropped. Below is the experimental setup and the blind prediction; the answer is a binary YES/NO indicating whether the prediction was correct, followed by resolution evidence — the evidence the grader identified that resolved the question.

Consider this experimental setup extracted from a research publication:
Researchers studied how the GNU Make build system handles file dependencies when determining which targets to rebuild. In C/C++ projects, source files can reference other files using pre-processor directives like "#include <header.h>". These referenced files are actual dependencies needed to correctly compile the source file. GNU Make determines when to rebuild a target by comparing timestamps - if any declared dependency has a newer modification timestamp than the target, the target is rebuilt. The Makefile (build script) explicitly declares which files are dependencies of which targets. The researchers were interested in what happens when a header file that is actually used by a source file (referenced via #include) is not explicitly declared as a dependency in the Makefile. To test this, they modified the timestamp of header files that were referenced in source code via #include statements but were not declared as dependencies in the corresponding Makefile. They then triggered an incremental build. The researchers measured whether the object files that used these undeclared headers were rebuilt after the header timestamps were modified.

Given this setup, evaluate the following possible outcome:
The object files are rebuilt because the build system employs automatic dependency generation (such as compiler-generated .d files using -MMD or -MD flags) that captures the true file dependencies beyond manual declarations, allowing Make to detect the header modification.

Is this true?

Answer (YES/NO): NO